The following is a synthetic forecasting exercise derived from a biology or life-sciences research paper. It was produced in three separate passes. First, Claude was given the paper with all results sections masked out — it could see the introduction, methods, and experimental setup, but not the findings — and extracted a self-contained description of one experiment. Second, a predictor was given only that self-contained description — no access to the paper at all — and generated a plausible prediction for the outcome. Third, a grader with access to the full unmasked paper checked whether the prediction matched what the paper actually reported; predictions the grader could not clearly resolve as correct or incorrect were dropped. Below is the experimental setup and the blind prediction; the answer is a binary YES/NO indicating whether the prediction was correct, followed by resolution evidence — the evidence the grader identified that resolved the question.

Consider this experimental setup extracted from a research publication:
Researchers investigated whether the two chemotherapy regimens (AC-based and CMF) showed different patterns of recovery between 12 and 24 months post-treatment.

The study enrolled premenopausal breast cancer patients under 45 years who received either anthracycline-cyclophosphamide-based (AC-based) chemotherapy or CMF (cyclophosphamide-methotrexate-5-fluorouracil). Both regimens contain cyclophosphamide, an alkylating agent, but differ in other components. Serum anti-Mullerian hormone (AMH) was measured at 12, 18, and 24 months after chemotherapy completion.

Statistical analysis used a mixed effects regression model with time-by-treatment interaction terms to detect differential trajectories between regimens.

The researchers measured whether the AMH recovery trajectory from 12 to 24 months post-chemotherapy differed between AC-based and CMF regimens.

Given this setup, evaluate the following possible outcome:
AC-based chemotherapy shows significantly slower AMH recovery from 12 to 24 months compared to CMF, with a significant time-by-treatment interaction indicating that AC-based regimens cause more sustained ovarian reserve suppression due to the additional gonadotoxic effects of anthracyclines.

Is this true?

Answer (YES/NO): NO